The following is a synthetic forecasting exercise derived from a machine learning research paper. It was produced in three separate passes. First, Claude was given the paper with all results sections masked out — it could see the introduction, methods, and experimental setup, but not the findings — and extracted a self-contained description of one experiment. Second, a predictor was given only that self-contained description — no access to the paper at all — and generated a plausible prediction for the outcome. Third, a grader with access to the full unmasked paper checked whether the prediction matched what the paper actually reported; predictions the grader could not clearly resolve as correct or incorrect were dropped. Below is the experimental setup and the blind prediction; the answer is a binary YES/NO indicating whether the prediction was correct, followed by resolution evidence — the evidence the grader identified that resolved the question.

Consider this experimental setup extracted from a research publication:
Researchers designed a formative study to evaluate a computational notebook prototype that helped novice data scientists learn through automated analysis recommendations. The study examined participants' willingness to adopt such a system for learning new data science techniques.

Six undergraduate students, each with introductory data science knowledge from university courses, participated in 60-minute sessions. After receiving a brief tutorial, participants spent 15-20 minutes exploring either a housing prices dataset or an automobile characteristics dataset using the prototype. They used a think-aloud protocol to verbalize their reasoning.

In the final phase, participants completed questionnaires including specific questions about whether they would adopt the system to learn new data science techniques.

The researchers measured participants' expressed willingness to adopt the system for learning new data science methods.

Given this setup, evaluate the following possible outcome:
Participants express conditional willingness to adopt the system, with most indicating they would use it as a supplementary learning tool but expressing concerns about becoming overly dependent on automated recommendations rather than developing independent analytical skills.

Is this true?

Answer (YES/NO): NO